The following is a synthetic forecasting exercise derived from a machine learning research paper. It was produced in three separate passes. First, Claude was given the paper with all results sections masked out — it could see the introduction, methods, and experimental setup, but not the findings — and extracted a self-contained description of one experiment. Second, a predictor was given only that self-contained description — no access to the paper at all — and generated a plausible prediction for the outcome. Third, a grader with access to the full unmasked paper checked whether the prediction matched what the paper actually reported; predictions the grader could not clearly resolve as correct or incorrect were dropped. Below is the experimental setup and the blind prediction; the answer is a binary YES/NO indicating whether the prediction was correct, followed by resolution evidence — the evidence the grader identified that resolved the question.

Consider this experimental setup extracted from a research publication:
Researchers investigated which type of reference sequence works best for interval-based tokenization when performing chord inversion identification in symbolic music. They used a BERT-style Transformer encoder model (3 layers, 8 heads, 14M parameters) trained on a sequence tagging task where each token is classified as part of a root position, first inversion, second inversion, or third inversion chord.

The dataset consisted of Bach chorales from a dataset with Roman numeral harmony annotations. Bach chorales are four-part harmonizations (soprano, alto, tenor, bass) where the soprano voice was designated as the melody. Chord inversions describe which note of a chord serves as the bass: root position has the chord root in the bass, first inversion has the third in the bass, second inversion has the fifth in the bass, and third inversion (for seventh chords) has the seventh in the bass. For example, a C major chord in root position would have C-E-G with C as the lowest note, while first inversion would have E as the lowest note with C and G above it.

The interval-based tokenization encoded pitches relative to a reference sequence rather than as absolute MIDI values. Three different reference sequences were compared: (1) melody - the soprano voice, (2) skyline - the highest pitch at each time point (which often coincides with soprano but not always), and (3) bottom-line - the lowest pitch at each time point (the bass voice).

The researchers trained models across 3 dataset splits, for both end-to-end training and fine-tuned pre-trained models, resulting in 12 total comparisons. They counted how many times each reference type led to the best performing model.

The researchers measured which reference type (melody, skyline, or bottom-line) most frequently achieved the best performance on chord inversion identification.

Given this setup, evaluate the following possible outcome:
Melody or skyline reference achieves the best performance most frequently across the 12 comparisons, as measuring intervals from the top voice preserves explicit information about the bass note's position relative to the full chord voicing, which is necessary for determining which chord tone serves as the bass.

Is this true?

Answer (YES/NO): NO